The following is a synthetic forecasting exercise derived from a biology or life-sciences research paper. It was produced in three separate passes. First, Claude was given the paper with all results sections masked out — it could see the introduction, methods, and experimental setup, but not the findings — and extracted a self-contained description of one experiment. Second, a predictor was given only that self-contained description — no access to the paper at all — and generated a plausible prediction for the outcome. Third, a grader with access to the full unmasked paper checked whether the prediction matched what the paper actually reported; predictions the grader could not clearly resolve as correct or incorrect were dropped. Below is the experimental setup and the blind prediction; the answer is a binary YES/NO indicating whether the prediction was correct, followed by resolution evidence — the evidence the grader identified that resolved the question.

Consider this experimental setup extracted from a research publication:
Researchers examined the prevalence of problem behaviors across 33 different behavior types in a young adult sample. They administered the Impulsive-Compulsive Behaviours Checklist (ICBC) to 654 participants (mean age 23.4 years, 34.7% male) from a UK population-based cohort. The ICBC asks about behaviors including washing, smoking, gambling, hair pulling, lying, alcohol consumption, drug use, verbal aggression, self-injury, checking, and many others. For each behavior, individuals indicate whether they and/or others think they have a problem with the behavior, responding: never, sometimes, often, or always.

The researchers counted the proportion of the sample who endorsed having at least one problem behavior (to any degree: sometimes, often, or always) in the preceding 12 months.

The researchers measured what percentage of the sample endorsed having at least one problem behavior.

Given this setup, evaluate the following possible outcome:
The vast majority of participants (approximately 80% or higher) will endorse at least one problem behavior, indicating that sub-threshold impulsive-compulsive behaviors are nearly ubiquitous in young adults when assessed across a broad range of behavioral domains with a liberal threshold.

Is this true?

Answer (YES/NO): NO